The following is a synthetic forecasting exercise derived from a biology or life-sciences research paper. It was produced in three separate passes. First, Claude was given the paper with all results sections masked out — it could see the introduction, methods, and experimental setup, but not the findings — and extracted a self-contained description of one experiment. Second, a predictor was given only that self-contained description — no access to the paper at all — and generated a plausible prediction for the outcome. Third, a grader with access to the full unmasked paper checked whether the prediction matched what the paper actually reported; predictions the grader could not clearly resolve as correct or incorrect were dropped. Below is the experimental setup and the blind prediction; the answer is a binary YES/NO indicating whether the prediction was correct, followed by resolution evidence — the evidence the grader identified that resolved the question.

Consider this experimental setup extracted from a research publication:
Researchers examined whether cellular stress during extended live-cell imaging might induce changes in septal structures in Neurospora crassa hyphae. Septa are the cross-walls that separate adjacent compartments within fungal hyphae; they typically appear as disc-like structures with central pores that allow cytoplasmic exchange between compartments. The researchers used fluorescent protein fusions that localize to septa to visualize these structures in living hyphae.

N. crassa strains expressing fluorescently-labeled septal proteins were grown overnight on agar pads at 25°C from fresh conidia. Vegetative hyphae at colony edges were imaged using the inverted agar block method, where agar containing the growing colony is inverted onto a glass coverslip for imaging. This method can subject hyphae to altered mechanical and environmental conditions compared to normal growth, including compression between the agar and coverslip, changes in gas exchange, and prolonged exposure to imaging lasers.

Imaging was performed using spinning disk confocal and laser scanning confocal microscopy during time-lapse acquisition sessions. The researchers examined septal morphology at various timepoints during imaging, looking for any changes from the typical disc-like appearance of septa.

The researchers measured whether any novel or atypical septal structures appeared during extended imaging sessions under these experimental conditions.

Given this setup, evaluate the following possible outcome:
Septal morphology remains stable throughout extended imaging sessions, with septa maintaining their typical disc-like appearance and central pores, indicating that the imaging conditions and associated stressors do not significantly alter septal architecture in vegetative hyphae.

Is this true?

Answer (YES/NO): NO